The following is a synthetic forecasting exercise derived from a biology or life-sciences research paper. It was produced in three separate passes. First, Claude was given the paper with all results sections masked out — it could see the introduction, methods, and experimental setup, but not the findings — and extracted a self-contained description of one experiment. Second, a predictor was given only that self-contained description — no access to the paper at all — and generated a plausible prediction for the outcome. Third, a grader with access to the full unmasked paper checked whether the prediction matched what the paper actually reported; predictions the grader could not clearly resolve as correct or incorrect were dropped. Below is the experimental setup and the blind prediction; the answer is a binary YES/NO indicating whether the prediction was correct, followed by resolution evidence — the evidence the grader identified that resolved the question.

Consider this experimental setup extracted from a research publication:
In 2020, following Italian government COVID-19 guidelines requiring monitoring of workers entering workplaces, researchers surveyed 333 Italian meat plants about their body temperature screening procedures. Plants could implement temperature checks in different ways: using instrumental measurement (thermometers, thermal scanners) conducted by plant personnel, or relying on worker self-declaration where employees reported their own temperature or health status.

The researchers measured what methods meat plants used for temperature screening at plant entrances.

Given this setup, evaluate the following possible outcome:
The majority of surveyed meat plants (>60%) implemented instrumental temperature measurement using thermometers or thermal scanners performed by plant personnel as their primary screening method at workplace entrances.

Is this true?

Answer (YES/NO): YES